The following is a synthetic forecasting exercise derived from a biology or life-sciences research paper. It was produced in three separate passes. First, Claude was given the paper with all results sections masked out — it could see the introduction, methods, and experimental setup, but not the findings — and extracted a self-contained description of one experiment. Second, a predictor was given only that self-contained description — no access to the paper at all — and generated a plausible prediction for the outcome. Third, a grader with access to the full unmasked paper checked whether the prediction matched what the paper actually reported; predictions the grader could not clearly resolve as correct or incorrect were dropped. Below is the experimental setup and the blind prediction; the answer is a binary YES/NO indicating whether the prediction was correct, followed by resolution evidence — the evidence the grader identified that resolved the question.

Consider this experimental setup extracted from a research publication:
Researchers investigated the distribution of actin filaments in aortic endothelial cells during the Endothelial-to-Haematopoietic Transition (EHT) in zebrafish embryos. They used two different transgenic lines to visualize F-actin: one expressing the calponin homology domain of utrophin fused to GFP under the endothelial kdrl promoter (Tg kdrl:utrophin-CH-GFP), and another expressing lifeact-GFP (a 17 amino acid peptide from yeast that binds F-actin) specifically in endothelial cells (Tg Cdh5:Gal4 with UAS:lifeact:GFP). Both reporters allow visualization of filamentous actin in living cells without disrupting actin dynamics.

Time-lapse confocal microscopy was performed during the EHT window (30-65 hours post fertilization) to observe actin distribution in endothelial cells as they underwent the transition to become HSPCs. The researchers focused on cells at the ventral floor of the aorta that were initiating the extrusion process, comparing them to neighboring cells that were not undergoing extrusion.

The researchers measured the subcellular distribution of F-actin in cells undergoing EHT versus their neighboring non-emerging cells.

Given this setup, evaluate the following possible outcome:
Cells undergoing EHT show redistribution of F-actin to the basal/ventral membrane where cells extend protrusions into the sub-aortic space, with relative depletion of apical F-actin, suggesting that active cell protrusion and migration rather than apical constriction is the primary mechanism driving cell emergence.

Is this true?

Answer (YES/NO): NO